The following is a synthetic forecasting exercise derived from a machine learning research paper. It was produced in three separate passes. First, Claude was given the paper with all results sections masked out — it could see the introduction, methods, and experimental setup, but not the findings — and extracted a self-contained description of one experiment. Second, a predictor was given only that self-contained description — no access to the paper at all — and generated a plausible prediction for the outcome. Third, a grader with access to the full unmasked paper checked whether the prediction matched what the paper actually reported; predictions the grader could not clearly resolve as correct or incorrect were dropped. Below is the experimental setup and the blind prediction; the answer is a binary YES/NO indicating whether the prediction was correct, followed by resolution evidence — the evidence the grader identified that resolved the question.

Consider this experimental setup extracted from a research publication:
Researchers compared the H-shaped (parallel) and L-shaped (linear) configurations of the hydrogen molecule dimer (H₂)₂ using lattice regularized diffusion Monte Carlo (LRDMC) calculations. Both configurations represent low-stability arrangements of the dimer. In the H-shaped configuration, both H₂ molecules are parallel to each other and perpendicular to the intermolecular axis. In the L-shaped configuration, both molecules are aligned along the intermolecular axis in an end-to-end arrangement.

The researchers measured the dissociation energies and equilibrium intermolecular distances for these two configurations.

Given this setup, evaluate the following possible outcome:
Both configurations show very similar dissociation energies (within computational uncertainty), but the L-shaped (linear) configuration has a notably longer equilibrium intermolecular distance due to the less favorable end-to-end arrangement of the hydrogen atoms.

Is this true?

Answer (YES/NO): NO